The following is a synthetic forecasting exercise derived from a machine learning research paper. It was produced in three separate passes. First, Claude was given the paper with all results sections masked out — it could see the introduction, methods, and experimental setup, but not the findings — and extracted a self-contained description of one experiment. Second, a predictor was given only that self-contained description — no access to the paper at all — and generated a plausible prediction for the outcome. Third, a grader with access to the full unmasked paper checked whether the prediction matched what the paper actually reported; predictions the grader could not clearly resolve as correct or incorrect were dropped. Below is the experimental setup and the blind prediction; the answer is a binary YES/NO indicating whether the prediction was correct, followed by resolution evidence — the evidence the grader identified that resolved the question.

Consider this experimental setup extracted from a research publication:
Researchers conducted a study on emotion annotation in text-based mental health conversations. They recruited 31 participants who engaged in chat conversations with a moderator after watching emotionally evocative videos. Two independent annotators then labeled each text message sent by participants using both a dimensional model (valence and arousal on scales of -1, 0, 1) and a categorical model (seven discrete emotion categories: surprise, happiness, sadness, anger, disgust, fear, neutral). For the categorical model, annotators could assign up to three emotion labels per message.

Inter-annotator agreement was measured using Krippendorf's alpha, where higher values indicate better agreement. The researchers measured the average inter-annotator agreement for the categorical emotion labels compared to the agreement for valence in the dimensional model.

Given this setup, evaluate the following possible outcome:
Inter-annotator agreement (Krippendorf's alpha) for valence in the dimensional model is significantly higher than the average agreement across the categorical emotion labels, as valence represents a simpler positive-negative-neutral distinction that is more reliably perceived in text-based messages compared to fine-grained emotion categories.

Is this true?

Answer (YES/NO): NO